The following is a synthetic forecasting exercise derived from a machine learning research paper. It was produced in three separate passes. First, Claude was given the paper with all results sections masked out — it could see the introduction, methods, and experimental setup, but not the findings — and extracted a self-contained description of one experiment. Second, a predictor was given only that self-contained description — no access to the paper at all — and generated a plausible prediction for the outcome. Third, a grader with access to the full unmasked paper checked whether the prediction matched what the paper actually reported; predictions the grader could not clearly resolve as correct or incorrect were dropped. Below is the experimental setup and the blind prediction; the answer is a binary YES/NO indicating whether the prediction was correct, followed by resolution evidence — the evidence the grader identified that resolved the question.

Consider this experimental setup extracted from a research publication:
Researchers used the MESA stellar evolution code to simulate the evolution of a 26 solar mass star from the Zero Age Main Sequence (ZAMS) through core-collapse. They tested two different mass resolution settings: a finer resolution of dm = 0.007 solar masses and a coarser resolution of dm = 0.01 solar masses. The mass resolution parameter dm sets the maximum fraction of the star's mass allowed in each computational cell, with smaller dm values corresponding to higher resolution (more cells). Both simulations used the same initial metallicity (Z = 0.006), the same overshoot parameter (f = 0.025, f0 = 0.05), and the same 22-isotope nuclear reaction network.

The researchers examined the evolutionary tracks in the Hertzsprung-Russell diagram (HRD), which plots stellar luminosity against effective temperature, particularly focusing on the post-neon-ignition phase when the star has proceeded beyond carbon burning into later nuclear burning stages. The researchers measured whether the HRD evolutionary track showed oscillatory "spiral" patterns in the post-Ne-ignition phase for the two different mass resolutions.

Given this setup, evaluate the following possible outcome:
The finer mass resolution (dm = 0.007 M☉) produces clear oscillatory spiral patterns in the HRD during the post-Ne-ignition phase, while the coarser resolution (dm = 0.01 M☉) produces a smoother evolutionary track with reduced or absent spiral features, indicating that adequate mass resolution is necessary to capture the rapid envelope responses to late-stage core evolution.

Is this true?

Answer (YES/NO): NO